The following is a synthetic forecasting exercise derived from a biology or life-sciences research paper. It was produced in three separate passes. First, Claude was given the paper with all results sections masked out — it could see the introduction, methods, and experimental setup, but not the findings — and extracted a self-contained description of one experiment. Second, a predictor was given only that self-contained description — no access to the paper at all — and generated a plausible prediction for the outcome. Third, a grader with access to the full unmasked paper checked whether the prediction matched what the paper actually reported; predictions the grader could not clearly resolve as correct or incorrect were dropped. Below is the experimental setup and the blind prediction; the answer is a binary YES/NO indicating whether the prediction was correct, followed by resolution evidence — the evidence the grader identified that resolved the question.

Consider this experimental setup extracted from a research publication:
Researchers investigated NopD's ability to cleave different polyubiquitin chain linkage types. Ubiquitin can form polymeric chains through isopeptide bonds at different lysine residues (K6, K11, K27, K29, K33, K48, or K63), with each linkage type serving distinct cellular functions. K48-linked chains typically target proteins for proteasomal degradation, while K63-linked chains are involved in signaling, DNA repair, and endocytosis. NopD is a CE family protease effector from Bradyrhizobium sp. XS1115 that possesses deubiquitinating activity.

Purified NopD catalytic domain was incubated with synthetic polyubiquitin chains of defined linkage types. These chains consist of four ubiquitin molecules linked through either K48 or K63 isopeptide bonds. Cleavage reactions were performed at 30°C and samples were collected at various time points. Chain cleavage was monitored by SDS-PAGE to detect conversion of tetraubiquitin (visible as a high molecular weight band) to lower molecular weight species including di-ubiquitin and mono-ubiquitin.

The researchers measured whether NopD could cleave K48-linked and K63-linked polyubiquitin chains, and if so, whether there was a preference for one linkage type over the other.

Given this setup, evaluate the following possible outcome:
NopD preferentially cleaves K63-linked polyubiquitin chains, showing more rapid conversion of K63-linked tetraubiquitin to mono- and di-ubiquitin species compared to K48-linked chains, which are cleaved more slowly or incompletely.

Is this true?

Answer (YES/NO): NO